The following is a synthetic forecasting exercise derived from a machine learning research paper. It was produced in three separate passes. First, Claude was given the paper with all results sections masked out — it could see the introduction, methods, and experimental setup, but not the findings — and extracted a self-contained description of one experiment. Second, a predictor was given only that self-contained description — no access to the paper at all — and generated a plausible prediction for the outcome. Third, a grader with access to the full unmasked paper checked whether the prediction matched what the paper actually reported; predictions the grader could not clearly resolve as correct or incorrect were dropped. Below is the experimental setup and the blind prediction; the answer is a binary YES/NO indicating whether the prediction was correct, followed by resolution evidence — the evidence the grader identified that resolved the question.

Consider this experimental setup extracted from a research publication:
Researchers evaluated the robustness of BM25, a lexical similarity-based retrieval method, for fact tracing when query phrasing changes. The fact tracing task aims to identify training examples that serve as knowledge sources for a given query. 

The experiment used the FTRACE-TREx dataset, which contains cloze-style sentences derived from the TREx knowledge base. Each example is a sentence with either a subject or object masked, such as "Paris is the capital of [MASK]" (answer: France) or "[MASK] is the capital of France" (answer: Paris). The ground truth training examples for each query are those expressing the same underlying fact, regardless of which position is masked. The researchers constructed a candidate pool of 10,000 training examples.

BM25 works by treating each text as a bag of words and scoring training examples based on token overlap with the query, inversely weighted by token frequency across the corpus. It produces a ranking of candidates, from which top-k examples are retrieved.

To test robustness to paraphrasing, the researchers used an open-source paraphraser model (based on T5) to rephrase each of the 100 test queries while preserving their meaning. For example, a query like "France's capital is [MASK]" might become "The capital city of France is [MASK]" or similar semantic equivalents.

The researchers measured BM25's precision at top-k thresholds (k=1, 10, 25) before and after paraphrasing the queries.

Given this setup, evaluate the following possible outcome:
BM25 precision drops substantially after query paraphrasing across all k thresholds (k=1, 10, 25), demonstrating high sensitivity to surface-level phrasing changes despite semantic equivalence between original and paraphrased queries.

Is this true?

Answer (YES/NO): YES